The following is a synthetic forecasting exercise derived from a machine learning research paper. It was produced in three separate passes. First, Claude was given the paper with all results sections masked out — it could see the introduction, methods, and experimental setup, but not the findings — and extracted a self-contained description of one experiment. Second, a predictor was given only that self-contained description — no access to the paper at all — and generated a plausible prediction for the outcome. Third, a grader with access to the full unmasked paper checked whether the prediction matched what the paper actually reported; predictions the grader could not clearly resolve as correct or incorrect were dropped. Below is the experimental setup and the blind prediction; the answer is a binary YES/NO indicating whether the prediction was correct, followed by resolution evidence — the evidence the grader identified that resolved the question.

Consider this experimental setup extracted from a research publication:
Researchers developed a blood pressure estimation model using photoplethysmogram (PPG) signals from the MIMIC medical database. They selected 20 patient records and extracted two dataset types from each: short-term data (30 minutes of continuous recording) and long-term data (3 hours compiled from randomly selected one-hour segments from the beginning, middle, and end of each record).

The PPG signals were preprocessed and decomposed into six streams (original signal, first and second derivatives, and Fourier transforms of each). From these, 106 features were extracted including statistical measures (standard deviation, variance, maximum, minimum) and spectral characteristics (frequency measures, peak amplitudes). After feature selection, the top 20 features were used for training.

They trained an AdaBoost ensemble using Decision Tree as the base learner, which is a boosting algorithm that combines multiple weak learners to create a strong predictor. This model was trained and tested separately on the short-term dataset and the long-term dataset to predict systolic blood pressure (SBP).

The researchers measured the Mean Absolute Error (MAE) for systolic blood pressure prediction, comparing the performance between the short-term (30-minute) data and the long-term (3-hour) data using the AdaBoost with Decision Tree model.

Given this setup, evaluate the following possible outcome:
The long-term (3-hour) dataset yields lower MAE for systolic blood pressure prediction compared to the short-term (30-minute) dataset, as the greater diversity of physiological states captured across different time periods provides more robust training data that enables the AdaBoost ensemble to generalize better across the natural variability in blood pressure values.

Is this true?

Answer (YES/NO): NO